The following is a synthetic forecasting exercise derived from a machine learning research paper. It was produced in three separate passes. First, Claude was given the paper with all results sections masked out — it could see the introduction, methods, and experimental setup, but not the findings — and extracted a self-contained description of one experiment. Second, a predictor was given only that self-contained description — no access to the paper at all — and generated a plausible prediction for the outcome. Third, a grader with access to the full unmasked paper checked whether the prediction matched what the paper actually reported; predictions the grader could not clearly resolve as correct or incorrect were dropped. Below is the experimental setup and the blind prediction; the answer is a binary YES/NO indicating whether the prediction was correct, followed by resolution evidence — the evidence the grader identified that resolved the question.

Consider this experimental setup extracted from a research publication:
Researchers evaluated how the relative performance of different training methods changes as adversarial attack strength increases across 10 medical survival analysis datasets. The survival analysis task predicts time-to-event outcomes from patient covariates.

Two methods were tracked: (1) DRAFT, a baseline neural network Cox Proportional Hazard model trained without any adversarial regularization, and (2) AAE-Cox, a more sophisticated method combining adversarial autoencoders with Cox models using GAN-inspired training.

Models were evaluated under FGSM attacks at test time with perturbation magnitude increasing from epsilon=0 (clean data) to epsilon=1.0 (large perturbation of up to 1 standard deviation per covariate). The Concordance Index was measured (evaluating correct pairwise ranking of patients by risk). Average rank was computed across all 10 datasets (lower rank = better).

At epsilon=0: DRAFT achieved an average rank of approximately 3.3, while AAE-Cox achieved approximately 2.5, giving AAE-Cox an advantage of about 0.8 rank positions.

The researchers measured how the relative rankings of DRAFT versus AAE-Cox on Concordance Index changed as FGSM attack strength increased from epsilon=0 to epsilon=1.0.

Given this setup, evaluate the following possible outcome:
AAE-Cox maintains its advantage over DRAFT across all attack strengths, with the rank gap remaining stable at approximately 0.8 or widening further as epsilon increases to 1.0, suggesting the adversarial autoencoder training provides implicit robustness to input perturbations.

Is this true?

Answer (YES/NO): NO